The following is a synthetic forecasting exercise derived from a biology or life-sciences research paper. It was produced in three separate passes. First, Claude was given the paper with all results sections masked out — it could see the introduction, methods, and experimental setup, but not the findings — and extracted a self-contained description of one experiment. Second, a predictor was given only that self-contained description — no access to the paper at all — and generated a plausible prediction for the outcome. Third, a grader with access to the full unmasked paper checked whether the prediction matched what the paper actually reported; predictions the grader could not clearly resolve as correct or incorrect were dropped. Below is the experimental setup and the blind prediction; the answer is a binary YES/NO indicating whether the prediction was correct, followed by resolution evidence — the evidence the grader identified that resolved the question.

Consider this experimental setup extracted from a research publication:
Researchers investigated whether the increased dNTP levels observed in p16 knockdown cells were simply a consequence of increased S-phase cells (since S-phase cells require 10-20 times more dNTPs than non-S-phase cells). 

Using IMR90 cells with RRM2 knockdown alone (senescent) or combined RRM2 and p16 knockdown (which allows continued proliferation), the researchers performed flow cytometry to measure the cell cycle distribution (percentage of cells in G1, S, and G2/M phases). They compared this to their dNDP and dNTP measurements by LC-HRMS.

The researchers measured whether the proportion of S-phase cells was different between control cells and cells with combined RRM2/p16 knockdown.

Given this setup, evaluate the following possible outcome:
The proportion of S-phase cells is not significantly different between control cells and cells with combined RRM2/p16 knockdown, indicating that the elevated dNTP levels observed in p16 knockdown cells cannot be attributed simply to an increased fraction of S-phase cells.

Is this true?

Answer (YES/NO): YES